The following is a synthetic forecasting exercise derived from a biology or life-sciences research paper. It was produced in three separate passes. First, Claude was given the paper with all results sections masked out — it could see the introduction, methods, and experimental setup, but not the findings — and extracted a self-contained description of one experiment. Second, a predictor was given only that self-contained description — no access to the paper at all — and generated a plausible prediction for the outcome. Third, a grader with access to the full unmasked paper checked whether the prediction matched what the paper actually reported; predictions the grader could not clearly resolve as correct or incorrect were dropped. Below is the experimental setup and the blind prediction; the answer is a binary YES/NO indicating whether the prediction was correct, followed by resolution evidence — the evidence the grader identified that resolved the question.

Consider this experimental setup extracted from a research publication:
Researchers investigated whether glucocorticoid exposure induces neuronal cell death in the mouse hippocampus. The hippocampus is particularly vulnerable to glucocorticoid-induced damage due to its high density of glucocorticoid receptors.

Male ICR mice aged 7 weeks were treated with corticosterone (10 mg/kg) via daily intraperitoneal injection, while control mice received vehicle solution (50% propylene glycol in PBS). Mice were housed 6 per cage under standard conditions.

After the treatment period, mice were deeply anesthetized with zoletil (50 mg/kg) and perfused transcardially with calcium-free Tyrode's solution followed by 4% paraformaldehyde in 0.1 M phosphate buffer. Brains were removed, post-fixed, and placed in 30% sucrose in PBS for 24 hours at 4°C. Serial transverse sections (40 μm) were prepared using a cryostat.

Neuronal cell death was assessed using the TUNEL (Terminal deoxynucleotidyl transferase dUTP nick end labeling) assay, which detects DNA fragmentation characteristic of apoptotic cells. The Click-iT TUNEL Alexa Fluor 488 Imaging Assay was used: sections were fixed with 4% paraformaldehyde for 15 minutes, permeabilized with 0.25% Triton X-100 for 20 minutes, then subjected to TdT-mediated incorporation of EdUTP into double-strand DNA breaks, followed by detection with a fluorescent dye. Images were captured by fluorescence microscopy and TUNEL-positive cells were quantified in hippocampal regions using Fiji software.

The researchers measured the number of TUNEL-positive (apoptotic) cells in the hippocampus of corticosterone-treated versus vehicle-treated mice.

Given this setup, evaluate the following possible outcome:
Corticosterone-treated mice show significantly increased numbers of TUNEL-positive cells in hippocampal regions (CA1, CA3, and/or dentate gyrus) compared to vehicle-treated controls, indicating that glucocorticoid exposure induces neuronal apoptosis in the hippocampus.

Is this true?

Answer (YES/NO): YES